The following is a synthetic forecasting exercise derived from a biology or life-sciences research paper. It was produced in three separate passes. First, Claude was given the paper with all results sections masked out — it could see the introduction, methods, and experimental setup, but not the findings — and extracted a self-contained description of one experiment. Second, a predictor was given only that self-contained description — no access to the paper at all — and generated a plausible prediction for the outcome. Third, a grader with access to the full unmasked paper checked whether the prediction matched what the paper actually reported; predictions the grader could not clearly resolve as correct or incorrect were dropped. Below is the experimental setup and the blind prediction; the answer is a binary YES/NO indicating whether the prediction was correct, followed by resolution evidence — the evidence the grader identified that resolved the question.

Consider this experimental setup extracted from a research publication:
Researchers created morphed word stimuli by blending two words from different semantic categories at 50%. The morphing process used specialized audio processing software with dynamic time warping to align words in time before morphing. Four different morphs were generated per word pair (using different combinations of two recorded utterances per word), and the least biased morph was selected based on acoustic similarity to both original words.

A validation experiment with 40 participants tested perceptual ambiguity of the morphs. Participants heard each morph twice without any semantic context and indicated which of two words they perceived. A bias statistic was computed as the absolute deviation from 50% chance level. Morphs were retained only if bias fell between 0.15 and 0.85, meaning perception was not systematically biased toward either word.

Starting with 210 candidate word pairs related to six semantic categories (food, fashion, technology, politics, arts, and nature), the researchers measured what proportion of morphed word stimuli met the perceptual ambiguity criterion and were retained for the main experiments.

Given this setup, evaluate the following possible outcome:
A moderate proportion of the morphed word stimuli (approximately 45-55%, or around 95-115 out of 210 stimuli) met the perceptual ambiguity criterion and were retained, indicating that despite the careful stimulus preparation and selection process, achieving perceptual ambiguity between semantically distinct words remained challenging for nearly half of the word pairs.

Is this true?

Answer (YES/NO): NO